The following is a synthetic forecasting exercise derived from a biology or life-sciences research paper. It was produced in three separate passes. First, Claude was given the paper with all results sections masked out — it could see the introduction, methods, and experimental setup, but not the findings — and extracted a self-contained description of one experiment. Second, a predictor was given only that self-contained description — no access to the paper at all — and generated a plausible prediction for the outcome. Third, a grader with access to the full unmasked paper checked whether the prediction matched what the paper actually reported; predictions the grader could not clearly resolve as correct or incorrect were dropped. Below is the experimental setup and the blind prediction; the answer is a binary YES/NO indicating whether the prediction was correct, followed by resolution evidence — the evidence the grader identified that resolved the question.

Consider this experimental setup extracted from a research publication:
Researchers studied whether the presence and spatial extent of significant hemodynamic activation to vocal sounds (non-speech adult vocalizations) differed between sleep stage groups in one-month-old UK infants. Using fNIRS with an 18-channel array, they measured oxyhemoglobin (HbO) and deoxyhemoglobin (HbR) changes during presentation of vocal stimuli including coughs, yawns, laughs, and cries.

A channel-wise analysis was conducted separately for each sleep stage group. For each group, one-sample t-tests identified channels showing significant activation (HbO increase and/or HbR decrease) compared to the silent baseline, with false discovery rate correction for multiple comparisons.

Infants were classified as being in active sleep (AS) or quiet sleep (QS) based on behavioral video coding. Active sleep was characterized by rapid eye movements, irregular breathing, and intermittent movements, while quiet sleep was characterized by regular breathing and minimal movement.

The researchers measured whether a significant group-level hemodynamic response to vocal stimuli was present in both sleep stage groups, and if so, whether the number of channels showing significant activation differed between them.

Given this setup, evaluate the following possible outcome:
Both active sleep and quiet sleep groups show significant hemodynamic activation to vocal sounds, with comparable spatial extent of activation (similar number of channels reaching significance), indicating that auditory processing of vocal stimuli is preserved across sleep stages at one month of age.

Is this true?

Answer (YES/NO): NO